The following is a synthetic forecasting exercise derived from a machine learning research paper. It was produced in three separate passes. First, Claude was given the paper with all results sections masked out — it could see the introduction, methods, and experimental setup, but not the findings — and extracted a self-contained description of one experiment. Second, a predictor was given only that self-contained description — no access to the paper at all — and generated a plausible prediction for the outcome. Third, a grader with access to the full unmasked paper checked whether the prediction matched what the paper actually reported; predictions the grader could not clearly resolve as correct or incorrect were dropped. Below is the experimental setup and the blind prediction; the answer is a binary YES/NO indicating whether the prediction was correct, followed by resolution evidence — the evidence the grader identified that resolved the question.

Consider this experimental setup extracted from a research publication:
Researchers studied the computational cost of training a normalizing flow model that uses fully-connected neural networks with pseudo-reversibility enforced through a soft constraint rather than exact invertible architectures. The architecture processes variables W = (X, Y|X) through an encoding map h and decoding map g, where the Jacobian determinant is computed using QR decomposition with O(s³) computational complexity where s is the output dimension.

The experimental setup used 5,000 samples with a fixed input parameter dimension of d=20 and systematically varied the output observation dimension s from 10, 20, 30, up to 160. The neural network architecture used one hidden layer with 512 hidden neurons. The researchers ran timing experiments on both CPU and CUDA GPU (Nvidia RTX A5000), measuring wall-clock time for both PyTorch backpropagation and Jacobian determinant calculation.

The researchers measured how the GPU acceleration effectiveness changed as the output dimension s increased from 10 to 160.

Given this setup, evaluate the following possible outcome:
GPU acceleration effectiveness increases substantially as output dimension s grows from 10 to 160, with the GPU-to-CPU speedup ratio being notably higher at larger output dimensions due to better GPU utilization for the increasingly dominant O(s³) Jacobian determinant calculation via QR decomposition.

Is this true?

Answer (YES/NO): NO